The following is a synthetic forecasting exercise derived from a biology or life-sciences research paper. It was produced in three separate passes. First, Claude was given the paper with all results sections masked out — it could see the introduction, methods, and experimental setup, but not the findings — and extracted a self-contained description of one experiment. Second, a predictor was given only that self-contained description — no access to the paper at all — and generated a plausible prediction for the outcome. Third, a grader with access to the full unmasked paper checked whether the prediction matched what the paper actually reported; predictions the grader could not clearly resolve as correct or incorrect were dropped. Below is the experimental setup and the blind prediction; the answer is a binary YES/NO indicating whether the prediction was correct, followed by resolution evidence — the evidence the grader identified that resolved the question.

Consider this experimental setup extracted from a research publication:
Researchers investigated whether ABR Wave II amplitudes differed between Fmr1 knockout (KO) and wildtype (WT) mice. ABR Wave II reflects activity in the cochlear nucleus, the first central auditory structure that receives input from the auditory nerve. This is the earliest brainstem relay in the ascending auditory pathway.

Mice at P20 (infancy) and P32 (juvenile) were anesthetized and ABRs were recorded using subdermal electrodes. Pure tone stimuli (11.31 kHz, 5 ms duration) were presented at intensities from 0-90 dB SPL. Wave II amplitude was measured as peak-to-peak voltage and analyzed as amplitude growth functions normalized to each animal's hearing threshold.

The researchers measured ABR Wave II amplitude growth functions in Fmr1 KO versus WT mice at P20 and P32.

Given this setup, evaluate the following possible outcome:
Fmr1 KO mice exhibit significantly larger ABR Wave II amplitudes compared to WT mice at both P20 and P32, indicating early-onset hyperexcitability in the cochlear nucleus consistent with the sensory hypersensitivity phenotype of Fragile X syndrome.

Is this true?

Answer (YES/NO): NO